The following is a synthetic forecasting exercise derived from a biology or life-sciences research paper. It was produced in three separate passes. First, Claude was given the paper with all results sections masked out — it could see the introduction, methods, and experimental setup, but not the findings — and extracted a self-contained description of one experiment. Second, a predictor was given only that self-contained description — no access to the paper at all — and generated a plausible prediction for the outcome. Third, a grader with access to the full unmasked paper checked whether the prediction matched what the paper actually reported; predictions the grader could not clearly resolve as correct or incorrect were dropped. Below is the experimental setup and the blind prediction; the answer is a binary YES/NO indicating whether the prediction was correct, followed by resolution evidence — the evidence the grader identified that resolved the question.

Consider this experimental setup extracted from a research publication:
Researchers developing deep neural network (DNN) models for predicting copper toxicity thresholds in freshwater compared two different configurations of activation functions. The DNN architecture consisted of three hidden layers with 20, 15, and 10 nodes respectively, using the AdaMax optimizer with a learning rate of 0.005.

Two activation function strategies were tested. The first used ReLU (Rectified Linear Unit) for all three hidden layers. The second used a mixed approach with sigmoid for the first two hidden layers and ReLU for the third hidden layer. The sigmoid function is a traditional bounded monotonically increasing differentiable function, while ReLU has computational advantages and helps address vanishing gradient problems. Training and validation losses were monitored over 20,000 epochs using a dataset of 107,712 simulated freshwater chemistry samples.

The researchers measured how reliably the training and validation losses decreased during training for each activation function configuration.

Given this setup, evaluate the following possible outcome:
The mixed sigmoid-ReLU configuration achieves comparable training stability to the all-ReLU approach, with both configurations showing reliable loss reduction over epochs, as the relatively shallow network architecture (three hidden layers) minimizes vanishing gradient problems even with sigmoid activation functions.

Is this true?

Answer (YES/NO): NO